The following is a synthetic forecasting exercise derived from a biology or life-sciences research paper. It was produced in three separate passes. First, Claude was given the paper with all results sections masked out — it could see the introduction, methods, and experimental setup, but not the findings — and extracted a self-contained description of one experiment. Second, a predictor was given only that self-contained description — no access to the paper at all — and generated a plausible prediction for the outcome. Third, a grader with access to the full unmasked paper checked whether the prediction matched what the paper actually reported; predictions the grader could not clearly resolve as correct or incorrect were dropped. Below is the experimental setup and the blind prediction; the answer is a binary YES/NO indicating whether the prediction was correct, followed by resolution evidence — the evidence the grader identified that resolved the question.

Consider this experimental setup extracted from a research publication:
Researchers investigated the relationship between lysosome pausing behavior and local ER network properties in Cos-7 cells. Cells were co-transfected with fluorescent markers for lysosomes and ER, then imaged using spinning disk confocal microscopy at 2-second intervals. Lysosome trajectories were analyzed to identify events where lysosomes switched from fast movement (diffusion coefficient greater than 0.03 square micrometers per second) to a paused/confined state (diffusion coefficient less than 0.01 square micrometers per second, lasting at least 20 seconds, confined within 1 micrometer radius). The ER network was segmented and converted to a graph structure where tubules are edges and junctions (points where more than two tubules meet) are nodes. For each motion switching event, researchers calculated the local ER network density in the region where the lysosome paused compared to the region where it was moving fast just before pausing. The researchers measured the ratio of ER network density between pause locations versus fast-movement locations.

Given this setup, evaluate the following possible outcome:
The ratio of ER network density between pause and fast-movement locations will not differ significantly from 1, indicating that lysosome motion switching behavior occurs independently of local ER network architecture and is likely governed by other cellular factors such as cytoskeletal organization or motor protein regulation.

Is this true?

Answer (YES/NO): NO